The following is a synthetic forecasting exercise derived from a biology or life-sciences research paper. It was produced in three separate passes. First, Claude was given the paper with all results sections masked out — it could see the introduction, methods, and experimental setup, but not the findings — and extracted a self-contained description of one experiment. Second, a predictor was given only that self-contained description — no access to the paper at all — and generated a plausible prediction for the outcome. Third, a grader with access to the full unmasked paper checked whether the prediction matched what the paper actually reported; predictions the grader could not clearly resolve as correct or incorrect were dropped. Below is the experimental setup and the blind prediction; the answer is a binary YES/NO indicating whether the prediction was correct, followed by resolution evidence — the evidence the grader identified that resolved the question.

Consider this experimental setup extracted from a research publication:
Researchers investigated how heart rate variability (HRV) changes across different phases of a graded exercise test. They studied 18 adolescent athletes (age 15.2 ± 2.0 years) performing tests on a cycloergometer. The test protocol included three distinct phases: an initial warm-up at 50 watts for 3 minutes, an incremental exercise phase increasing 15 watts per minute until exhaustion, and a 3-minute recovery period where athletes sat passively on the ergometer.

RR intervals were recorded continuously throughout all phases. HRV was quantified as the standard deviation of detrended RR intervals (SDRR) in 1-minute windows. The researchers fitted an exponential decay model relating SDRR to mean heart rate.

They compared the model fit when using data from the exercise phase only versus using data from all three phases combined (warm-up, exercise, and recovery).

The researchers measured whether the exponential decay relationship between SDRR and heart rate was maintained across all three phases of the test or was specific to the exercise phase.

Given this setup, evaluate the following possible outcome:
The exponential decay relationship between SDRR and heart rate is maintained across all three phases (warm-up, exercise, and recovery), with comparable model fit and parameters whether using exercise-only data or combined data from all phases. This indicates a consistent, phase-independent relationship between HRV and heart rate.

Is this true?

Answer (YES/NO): YES